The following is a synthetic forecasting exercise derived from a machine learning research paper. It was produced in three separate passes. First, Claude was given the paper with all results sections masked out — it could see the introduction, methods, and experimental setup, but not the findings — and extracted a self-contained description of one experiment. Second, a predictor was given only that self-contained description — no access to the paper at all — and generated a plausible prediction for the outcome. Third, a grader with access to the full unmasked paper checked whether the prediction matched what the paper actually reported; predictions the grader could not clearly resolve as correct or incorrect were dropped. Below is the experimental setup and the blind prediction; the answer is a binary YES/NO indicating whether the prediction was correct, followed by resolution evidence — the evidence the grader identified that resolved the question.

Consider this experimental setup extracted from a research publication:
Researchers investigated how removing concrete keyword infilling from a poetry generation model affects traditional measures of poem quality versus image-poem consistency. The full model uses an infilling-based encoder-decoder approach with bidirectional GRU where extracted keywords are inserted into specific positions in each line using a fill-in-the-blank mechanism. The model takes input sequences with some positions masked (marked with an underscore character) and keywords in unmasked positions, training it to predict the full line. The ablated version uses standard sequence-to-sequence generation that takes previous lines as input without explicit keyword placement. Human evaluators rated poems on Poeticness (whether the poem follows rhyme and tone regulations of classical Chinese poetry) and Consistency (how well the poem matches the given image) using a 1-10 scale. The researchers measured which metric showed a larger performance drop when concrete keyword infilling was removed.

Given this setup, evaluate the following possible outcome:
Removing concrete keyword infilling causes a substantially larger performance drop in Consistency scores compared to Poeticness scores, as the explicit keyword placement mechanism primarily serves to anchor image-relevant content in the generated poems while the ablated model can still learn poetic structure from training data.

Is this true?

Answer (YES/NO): NO